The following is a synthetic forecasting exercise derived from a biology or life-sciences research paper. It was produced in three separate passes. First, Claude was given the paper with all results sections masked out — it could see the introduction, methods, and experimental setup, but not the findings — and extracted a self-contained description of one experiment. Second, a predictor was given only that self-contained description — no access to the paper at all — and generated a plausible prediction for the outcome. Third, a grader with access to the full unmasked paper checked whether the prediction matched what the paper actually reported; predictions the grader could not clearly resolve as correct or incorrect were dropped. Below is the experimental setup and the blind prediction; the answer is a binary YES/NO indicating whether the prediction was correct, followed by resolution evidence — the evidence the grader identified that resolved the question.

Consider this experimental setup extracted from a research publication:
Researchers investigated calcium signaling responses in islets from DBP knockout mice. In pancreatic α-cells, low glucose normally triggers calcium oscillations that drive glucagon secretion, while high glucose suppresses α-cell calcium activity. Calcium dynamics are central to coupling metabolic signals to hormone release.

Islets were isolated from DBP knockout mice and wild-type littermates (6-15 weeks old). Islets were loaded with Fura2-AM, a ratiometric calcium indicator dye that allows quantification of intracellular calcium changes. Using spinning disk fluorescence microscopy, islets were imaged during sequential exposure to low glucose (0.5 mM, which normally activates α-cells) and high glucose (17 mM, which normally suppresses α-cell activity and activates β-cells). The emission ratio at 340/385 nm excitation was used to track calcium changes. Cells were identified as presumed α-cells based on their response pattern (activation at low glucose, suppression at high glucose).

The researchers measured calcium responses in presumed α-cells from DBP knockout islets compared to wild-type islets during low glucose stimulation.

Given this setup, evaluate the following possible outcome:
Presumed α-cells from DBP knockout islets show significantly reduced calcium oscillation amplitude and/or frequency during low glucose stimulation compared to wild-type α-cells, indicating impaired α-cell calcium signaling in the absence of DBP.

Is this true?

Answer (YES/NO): NO